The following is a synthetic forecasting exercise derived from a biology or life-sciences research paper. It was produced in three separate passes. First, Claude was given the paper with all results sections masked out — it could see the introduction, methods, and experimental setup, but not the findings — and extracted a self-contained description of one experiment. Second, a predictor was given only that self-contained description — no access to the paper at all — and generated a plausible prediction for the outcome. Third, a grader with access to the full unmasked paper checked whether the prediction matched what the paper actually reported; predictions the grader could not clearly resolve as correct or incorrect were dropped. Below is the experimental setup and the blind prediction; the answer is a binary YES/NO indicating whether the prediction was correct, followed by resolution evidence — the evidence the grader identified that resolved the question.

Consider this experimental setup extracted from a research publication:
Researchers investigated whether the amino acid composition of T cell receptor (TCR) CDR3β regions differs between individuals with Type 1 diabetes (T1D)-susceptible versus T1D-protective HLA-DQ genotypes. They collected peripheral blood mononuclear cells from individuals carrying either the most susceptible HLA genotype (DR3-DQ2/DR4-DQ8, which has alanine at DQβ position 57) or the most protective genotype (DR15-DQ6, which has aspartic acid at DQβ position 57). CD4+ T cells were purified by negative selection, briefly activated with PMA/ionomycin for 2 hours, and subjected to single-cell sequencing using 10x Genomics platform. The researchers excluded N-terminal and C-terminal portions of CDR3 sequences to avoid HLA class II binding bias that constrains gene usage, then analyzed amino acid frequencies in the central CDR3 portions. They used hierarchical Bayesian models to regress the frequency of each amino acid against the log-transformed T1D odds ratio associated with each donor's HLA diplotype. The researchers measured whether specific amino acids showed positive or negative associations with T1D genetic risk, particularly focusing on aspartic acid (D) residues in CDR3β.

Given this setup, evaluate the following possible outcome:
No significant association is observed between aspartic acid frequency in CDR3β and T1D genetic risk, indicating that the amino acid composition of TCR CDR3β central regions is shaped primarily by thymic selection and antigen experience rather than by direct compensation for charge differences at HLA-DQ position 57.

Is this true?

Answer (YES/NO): NO